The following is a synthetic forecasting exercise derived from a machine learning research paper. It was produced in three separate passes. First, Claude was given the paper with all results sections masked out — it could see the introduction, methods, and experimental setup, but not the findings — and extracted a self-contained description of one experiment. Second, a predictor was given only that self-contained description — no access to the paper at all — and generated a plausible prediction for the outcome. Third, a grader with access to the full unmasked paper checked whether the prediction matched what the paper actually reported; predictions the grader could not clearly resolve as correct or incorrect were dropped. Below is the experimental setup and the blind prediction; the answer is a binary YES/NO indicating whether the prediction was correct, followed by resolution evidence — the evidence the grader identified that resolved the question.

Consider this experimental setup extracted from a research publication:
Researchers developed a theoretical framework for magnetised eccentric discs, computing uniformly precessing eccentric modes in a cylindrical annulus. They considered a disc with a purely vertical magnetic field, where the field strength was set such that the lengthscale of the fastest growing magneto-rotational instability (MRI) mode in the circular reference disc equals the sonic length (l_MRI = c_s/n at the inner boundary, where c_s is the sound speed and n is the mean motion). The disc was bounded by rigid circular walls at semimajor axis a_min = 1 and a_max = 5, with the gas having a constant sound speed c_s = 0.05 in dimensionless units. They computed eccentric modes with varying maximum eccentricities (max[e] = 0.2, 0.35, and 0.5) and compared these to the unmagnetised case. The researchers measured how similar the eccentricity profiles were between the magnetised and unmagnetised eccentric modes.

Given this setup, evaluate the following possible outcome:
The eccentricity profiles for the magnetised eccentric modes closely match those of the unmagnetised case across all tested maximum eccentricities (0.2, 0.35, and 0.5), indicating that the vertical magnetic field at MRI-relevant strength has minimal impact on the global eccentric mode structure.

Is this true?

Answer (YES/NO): YES